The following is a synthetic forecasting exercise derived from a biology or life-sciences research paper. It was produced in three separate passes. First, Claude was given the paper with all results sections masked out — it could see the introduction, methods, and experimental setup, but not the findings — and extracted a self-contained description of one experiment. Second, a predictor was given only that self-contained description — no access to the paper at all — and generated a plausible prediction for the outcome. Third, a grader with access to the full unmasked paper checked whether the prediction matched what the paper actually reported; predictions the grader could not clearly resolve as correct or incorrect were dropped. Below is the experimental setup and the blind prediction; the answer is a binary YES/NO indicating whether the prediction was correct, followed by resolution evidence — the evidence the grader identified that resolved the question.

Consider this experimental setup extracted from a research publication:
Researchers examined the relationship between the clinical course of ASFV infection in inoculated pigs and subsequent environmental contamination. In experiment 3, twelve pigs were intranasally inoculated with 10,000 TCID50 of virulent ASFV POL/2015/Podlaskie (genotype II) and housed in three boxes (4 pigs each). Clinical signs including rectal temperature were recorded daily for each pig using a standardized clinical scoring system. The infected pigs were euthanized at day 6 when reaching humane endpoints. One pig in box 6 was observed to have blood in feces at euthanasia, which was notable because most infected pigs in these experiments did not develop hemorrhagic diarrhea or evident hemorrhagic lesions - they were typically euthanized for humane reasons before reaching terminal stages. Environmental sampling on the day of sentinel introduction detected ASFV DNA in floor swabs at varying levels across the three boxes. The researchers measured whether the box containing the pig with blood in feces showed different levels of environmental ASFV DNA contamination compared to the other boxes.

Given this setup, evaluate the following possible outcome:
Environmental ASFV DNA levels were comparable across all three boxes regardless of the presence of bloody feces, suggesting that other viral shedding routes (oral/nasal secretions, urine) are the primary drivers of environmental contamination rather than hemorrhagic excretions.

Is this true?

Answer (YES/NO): NO